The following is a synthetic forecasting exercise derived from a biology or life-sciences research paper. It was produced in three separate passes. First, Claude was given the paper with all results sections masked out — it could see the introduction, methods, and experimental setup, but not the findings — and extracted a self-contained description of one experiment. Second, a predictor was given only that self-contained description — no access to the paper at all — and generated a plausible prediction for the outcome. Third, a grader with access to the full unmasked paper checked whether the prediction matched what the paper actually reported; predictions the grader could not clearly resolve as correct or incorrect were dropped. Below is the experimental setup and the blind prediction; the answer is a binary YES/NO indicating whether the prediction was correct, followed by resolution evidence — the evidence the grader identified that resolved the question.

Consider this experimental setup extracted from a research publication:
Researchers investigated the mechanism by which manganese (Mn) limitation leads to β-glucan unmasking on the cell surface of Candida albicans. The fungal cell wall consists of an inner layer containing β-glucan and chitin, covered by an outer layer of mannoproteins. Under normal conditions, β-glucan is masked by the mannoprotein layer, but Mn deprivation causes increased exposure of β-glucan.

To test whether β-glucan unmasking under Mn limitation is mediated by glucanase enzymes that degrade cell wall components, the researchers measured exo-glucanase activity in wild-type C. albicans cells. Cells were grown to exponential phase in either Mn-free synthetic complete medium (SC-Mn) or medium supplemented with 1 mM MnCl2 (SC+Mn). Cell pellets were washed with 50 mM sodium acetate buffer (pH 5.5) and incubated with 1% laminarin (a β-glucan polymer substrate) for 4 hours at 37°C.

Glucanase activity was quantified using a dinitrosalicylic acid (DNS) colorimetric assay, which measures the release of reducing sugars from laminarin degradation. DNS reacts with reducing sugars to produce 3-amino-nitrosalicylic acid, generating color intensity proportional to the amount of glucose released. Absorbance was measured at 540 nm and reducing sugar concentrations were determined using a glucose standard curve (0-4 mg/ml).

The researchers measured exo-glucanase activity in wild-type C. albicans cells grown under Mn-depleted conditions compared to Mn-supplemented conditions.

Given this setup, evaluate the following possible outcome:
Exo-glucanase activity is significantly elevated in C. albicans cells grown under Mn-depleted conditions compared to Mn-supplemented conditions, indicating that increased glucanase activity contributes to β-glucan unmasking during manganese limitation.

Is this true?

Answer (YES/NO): NO